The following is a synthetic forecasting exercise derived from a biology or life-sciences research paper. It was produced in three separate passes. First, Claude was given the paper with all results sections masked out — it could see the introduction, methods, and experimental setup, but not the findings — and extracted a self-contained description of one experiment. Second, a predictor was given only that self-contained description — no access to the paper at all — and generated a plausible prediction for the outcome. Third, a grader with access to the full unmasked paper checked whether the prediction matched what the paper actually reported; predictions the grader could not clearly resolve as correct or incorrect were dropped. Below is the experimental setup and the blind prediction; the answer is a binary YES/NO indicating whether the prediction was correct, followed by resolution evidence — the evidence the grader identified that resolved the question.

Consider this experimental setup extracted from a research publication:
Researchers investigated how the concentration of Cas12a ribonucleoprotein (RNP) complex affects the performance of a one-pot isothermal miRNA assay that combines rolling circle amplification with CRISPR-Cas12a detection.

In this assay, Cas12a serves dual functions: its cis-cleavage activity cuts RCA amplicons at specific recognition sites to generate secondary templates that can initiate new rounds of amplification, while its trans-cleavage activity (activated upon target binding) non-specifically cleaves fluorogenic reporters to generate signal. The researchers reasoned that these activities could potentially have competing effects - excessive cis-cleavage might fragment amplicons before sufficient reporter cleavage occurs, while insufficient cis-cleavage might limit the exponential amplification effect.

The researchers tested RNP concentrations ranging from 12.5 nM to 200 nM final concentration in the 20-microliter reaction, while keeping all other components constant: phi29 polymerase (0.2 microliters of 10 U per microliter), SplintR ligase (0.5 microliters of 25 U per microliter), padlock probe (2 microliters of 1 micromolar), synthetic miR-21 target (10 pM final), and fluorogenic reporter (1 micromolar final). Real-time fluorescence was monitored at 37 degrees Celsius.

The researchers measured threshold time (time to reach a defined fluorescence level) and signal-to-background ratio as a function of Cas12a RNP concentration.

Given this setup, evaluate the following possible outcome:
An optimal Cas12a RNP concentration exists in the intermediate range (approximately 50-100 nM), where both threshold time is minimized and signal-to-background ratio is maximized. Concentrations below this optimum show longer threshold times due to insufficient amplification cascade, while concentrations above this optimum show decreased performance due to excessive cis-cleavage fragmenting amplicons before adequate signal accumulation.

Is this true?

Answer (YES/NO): NO